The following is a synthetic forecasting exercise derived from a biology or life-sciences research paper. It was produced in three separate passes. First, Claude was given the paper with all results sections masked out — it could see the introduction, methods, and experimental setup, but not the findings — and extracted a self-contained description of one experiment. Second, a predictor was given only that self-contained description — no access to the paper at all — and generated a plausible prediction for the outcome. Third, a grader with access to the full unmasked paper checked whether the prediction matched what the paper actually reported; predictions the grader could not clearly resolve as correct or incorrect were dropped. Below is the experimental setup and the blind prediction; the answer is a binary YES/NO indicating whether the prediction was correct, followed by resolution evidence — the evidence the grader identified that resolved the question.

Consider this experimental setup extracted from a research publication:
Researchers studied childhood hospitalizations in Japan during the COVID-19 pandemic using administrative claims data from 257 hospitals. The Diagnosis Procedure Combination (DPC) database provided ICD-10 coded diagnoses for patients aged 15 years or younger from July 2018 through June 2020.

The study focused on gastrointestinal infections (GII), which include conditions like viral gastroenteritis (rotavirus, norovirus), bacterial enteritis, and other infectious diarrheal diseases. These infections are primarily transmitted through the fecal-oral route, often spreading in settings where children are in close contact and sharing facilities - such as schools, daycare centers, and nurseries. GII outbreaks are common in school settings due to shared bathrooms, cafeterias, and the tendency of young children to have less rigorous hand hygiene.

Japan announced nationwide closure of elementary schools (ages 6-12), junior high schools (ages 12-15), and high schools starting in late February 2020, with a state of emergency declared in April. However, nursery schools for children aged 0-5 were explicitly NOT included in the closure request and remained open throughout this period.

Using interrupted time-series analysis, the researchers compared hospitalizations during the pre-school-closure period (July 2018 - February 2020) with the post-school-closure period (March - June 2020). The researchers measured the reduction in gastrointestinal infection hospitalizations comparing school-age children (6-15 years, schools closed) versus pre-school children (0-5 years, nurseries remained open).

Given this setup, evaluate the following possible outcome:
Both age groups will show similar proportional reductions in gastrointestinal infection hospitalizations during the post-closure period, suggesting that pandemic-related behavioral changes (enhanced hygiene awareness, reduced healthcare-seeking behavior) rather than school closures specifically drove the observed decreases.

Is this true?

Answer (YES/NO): YES